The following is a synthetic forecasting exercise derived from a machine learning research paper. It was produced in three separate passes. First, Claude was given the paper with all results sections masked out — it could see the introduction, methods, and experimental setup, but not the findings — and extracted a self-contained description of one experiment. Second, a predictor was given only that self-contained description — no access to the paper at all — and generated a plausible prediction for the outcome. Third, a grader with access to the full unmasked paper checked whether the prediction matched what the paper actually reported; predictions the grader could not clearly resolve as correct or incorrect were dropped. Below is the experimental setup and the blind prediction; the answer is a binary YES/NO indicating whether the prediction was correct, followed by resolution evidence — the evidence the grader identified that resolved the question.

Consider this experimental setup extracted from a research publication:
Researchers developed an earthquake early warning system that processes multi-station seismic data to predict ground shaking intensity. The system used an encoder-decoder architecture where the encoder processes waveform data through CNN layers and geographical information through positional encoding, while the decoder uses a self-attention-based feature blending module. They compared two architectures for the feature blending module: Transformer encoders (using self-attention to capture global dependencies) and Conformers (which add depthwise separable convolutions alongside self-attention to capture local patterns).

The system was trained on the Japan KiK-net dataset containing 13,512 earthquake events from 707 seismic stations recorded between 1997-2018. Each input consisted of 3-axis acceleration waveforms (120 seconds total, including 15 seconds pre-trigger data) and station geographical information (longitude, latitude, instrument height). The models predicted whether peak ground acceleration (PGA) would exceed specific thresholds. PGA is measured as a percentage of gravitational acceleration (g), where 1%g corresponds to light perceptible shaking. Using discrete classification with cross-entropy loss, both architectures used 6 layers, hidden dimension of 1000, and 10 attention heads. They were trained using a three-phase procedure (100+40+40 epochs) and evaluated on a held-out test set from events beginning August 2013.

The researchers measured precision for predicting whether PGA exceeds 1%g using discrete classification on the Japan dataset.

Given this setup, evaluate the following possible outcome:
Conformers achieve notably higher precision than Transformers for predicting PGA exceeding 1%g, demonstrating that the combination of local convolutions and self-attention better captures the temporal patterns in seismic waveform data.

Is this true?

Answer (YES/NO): NO